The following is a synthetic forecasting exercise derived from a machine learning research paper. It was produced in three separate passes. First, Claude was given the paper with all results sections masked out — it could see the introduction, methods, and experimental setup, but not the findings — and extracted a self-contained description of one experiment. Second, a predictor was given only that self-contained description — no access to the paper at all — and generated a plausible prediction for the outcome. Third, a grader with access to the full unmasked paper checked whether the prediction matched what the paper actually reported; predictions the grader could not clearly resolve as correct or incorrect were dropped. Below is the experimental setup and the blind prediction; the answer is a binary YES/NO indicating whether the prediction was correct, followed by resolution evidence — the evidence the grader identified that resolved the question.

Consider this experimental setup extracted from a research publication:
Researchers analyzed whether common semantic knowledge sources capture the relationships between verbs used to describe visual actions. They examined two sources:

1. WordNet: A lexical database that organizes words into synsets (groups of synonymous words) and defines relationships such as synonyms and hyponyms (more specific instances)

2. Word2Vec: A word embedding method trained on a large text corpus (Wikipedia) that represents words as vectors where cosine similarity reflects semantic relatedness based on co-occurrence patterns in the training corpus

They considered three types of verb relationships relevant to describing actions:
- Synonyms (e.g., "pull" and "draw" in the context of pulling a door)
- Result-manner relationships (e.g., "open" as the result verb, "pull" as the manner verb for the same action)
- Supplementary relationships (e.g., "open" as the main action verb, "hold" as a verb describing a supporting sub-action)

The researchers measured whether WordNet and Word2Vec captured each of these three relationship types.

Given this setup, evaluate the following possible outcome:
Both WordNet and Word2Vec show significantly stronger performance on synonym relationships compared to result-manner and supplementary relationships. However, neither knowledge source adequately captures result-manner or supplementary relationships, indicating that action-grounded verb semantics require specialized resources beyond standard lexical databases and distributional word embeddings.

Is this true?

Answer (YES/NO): NO